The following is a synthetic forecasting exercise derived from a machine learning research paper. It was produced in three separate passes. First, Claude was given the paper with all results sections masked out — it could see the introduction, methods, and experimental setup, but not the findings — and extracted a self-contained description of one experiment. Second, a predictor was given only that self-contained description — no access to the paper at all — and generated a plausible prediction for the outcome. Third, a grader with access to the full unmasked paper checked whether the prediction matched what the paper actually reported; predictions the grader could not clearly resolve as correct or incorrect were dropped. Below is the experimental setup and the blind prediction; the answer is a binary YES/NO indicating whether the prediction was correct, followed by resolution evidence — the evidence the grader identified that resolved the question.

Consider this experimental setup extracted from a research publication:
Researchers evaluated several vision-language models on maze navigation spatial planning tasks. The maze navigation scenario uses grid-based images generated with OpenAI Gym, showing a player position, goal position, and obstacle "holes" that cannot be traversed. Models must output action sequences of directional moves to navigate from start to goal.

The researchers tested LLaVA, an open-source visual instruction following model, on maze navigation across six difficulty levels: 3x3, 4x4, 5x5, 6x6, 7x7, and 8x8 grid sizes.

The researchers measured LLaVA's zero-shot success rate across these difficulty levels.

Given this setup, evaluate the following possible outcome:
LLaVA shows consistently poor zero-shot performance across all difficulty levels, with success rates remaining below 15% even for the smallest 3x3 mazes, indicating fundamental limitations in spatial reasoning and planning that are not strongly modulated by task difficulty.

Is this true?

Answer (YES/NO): YES